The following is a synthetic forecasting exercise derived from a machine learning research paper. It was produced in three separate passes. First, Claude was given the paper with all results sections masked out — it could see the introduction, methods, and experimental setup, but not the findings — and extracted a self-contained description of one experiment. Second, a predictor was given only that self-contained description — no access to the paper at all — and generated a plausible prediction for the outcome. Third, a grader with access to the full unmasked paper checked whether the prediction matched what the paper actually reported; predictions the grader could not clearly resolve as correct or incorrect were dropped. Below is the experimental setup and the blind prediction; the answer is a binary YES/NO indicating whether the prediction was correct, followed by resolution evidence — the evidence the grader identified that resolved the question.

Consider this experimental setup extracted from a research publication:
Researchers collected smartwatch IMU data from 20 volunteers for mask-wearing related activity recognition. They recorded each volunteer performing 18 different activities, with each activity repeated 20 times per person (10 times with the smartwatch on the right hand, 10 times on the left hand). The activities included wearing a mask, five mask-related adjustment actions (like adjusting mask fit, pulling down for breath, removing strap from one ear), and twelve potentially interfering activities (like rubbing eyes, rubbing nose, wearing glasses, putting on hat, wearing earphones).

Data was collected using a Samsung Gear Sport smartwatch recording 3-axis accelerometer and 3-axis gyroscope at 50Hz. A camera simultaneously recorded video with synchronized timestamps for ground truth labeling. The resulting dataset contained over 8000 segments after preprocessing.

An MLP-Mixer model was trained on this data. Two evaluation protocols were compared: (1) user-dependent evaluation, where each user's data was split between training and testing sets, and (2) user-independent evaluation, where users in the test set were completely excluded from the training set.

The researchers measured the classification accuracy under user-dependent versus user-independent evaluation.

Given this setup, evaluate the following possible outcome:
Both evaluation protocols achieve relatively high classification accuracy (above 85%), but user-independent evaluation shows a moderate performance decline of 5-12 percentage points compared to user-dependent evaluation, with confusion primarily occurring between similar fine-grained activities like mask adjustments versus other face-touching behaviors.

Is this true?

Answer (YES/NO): NO